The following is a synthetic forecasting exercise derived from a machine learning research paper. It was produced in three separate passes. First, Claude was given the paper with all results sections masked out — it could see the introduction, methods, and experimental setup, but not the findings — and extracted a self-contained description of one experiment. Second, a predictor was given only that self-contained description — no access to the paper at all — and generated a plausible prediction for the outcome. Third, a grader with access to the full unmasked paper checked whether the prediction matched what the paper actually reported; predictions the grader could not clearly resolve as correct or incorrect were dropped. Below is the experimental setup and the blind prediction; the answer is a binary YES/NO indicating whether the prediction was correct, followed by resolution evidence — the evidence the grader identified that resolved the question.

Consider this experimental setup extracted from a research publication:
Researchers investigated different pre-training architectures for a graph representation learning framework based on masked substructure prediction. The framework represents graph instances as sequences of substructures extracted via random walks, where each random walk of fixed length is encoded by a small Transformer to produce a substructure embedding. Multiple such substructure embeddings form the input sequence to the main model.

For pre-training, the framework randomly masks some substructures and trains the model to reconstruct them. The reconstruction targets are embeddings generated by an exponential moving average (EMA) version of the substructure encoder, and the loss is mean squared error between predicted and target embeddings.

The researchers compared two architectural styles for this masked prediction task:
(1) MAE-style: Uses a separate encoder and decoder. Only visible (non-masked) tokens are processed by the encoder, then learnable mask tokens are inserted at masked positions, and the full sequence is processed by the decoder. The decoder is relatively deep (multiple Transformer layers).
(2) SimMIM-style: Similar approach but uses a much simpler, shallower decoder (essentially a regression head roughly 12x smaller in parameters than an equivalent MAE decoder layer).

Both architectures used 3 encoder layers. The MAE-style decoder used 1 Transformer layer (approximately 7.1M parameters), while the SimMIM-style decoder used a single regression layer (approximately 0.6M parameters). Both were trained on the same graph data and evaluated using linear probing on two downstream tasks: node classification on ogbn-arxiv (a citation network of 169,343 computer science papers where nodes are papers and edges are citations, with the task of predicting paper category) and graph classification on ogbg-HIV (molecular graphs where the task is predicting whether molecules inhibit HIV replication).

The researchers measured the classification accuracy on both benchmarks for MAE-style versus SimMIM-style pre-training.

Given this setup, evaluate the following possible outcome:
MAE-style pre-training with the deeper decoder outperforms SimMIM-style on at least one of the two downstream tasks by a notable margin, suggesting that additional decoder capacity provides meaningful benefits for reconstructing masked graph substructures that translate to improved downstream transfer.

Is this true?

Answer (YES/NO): YES